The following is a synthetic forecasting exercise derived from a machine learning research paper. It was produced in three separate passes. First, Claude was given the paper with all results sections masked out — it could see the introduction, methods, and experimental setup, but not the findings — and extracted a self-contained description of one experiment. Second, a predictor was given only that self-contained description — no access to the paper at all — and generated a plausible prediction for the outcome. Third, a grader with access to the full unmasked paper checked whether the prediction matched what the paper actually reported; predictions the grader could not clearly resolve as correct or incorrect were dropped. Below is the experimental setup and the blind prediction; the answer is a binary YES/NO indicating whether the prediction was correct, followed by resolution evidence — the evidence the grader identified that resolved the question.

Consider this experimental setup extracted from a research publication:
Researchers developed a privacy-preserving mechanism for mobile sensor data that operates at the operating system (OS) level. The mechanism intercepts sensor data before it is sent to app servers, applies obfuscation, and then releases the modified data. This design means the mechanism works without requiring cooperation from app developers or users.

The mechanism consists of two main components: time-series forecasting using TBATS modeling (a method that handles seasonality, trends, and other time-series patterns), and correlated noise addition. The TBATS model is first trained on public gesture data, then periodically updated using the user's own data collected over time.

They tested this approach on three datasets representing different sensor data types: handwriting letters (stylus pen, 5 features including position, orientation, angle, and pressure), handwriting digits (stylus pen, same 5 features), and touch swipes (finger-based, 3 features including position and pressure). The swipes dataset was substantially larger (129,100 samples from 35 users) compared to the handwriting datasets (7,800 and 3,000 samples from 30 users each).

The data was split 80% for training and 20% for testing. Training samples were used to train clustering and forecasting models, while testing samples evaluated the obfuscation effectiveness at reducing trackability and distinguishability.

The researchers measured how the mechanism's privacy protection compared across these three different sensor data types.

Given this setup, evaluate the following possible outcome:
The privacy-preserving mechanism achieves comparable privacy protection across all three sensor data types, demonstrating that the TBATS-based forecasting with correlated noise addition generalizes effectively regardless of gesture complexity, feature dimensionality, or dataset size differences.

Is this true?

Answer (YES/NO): NO